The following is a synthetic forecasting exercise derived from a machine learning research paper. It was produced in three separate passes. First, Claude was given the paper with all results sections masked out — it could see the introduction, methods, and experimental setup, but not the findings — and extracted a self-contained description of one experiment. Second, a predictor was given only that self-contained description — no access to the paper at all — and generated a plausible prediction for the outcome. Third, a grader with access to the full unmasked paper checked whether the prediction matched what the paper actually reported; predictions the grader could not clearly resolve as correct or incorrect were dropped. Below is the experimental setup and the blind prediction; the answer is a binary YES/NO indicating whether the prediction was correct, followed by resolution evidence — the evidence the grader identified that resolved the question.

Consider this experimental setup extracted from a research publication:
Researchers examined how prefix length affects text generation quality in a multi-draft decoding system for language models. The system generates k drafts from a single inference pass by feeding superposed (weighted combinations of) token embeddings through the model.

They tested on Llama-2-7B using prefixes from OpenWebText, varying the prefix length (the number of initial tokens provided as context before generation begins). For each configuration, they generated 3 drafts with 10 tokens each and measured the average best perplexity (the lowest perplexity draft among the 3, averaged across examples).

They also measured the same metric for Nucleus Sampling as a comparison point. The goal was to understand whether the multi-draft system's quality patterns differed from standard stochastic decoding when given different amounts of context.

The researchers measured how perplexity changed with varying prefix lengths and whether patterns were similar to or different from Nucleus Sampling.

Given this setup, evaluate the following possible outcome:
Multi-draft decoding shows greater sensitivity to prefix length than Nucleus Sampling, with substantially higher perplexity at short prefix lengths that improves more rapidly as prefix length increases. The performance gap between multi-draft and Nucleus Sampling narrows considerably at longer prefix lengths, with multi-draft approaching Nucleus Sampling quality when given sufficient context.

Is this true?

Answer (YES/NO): NO